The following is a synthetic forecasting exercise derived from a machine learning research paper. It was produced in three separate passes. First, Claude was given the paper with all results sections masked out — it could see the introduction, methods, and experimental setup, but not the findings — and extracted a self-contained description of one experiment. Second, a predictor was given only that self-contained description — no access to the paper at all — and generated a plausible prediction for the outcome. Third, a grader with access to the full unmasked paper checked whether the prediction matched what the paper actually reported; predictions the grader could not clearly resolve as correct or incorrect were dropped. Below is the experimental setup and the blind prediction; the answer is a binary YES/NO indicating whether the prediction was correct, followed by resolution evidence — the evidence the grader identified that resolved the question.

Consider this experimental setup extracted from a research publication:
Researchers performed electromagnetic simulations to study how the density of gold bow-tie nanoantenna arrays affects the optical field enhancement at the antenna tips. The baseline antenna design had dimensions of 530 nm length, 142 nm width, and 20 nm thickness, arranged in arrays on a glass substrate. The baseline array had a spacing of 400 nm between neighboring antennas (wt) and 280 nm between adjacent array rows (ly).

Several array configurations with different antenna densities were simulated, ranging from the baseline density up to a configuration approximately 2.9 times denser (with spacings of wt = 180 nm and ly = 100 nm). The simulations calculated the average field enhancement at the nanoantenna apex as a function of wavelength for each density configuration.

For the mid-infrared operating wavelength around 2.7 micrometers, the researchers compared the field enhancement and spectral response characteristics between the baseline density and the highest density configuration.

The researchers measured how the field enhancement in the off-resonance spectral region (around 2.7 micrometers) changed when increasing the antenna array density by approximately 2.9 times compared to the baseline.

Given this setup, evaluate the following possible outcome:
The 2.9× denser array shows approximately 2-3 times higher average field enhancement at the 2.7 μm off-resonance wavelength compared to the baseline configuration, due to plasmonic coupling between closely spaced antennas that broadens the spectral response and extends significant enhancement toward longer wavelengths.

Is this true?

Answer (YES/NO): NO